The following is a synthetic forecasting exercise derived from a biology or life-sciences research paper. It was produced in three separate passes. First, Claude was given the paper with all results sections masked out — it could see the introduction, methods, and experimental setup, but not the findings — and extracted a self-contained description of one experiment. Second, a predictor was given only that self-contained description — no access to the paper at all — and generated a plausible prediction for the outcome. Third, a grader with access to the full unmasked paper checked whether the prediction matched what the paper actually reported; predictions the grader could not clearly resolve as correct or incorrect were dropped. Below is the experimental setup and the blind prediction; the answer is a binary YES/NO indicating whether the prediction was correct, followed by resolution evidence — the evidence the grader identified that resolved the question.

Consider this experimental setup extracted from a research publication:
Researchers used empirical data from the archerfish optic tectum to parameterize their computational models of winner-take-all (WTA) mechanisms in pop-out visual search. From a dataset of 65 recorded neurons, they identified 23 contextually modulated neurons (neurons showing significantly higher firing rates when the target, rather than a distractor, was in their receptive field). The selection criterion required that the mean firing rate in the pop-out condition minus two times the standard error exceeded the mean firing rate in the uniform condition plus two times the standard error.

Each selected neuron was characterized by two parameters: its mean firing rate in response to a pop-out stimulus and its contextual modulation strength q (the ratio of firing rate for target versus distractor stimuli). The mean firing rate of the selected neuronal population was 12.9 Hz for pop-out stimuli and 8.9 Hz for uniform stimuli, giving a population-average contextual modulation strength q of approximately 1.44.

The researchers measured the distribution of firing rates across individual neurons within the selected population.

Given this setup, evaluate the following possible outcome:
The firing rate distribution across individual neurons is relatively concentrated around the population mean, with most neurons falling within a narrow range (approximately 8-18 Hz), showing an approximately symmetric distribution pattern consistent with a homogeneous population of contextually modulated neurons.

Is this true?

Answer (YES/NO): NO